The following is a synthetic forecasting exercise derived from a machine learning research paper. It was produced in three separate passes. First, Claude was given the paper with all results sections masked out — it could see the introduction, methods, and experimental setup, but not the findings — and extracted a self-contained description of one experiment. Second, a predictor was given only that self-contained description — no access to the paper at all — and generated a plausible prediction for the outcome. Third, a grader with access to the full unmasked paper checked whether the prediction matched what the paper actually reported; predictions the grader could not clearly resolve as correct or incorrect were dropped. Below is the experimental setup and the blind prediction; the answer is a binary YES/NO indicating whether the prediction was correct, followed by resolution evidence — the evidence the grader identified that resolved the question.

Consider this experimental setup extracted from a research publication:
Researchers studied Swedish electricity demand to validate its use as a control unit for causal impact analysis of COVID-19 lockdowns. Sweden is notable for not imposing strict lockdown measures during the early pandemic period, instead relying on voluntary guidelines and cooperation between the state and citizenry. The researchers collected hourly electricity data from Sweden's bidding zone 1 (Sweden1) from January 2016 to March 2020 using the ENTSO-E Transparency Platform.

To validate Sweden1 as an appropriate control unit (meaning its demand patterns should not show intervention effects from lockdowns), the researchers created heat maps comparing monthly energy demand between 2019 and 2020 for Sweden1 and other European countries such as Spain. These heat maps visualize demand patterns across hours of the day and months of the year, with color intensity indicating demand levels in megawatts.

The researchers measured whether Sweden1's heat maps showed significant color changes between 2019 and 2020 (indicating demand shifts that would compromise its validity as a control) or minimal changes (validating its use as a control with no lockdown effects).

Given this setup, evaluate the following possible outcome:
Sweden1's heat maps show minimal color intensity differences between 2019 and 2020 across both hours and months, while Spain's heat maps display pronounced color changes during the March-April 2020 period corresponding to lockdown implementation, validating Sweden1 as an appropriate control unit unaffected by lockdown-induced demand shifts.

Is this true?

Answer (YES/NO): NO